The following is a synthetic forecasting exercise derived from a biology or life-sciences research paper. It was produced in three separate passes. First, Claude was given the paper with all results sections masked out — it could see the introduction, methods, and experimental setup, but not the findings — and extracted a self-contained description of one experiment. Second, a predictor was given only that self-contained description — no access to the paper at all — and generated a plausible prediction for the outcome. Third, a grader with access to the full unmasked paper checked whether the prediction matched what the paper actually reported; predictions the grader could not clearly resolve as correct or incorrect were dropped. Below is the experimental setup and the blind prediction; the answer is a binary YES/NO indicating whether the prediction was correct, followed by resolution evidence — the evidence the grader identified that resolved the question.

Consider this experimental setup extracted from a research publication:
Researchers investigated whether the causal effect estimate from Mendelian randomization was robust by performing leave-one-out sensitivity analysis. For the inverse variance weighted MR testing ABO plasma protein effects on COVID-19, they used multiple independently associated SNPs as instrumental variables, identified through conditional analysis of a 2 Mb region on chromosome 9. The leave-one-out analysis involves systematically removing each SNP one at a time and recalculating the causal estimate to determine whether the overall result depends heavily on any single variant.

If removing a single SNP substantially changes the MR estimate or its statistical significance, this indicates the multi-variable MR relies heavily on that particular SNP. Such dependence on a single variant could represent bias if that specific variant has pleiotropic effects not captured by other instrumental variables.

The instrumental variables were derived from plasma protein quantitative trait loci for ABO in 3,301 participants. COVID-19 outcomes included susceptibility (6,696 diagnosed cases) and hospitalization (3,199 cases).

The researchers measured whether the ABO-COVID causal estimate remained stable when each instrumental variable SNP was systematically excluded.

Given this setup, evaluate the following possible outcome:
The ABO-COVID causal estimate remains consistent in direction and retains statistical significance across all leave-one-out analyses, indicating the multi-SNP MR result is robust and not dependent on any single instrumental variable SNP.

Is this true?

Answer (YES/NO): YES